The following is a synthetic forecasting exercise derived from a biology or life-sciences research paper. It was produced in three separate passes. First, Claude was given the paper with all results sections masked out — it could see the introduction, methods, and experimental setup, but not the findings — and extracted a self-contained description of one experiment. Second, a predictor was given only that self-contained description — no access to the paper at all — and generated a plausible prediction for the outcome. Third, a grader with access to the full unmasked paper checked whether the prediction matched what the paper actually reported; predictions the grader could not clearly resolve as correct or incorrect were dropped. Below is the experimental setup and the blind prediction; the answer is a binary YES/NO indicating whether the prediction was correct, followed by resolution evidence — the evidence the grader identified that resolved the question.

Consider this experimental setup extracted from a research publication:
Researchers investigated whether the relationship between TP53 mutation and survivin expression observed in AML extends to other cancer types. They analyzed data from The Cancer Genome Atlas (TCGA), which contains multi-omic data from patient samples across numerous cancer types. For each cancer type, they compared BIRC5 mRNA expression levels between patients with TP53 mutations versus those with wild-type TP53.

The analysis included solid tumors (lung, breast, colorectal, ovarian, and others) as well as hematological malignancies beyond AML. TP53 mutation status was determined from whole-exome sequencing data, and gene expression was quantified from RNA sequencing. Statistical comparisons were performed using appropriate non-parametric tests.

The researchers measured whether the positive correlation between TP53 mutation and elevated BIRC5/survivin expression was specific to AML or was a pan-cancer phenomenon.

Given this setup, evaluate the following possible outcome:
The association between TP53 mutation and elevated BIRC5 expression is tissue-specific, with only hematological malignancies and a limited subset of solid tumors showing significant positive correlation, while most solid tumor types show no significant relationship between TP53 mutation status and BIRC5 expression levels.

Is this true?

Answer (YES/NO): NO